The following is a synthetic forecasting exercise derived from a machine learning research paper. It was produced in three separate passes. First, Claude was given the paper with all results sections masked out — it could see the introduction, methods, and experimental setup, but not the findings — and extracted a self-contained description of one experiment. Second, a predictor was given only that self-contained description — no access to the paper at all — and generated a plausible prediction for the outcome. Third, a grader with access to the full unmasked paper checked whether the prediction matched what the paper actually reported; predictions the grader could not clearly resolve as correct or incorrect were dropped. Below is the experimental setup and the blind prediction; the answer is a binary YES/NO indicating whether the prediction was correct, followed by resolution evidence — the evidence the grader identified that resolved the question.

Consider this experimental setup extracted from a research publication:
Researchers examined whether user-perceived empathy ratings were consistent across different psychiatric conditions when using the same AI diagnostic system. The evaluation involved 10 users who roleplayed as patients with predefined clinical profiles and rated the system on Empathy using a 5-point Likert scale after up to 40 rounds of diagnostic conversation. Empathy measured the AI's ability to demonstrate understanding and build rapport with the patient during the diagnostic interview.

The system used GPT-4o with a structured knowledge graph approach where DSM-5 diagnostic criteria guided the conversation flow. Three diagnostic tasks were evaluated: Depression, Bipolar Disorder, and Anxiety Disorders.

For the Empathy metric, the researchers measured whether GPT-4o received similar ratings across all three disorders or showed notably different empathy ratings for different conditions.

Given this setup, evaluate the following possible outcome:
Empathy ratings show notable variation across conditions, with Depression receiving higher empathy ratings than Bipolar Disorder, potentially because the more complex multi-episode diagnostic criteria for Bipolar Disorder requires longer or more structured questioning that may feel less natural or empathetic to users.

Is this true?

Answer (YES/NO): NO